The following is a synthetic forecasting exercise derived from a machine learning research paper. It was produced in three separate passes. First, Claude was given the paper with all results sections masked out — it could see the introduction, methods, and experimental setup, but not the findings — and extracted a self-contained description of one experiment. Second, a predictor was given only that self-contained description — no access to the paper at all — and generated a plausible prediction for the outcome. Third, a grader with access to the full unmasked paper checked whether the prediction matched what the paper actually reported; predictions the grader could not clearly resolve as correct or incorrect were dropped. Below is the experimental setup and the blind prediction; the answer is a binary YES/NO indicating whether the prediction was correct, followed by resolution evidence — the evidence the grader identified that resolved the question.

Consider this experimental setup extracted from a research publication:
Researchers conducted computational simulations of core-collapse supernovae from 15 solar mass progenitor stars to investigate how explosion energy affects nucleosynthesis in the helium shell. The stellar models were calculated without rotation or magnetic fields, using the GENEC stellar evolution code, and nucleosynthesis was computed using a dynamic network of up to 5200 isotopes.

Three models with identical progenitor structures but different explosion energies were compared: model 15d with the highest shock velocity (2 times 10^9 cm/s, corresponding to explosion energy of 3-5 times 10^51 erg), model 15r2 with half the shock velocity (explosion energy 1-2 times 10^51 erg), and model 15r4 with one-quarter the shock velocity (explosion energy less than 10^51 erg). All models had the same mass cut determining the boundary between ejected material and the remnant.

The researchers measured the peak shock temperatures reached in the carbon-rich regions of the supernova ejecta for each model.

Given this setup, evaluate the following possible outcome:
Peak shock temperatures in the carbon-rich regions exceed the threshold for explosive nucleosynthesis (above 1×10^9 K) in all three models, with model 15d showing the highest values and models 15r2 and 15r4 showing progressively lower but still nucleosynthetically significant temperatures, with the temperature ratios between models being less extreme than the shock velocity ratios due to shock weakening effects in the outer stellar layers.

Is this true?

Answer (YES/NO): NO